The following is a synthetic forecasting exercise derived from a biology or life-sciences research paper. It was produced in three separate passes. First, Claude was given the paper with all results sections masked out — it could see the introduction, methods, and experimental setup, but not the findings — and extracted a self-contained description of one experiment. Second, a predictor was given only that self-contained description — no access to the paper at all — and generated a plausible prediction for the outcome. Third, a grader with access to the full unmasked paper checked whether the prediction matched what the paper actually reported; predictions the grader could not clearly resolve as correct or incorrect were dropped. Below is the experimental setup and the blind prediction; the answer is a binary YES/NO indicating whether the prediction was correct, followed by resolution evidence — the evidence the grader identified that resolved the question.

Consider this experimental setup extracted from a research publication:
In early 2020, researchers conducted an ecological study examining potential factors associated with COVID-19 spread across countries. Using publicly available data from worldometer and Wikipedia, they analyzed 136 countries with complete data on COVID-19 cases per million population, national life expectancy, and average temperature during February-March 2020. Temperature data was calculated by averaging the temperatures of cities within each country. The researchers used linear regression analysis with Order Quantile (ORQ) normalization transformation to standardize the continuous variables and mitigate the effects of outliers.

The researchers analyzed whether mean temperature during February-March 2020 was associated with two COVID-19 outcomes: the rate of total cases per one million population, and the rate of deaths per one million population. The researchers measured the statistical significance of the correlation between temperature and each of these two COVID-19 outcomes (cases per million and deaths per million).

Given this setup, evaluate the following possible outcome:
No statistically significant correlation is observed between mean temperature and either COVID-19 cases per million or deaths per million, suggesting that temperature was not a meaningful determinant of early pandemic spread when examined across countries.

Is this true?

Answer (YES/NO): NO